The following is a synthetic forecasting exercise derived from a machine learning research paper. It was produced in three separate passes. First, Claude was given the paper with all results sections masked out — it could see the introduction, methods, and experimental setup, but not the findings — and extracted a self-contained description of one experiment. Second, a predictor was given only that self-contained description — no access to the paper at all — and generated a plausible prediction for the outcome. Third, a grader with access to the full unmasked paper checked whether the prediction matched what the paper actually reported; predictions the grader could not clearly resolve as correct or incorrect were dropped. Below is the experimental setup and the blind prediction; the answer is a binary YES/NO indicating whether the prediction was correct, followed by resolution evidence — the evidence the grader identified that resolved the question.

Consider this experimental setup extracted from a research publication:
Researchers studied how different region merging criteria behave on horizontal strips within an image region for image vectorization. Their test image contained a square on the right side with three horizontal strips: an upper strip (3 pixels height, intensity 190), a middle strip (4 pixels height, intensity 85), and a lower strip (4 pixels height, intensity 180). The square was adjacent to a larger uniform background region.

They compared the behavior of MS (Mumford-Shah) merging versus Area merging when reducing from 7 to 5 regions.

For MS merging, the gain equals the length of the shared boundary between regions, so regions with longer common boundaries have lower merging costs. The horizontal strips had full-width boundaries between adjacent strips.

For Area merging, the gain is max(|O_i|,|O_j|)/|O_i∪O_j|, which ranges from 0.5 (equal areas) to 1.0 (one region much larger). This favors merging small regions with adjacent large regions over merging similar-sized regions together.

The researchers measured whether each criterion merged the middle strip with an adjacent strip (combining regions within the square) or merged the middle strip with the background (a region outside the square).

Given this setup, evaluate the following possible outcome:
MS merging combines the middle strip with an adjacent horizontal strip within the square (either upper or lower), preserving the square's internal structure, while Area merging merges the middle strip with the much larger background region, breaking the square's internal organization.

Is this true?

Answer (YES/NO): YES